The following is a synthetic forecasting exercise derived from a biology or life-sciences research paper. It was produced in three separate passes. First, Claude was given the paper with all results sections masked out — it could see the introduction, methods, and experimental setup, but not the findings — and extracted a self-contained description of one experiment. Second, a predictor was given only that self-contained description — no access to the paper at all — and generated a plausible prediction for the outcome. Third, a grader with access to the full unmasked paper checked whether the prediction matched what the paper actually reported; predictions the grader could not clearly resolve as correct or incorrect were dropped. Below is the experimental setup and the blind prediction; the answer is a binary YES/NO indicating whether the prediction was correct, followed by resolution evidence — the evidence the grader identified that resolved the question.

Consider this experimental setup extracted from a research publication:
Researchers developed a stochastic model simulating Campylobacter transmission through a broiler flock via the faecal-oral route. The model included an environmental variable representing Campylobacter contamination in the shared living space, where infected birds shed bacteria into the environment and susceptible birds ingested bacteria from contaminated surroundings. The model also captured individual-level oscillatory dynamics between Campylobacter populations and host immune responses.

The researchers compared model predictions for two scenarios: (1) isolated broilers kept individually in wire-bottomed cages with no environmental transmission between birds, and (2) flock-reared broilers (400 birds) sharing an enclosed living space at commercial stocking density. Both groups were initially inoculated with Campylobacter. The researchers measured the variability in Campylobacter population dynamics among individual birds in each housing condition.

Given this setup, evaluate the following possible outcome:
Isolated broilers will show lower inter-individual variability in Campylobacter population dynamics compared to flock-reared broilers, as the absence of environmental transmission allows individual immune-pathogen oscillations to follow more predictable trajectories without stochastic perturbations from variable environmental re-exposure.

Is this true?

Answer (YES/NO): NO